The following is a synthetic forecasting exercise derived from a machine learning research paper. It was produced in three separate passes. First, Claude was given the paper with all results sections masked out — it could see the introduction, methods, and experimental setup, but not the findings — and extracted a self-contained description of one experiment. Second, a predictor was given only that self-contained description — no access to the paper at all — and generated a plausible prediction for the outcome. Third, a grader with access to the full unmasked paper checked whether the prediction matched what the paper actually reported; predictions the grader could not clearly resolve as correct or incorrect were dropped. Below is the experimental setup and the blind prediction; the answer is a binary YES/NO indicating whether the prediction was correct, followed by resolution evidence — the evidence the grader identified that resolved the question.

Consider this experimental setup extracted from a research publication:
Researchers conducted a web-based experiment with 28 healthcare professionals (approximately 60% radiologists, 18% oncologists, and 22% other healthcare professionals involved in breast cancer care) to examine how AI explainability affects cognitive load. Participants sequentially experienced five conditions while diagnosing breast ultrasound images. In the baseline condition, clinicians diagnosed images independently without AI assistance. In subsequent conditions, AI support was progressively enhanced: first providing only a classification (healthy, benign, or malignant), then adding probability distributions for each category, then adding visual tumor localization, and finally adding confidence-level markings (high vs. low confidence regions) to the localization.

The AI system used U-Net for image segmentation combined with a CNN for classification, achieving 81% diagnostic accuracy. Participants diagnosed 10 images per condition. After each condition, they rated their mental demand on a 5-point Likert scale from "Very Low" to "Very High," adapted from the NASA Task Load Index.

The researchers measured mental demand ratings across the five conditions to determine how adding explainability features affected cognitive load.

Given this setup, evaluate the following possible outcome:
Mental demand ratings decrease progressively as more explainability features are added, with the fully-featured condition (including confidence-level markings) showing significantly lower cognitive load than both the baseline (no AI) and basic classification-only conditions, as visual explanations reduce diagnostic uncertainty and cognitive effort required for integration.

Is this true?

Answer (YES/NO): NO